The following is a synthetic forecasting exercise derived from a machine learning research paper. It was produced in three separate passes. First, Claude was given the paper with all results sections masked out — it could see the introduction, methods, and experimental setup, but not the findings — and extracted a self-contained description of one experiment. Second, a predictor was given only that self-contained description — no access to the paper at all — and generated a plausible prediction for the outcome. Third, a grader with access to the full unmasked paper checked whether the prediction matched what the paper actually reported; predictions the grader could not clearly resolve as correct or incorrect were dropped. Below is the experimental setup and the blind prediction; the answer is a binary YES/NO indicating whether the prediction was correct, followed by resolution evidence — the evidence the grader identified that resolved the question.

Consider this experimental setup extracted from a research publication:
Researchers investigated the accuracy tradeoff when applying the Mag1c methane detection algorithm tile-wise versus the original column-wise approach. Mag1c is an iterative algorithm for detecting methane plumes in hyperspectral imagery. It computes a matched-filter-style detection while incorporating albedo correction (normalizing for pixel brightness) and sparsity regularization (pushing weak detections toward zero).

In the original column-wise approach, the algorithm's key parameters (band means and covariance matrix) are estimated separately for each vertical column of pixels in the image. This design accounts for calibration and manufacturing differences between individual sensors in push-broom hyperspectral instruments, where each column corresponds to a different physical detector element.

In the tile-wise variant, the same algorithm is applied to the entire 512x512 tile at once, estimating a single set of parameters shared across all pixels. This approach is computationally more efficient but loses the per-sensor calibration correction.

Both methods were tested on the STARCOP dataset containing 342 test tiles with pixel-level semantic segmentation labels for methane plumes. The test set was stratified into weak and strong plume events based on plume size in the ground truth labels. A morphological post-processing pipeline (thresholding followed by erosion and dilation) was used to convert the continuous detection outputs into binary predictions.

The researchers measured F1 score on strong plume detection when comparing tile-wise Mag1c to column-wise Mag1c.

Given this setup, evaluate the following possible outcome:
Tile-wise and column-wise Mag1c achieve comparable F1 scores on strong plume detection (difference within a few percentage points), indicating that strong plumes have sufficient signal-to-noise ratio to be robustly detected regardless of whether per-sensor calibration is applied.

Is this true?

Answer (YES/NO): NO